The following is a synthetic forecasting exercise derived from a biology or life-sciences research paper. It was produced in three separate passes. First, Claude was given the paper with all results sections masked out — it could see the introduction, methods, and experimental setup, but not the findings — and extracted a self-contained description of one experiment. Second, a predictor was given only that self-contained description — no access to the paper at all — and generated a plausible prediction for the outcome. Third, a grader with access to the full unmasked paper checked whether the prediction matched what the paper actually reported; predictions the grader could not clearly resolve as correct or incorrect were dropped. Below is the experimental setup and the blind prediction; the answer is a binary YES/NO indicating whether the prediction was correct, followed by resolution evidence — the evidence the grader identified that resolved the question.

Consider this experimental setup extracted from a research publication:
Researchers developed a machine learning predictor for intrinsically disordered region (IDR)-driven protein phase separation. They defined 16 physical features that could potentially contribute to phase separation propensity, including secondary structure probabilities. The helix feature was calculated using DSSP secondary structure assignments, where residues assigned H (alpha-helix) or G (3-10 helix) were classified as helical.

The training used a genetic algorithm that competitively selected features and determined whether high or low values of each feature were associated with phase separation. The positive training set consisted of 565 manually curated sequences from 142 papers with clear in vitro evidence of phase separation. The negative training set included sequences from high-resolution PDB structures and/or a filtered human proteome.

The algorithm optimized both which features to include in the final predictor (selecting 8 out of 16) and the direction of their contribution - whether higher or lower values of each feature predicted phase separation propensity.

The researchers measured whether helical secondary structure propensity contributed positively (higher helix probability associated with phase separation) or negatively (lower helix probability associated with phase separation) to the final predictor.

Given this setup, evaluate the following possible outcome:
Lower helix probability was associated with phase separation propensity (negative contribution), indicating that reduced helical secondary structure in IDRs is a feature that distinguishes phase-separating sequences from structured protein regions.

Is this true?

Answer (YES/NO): YES